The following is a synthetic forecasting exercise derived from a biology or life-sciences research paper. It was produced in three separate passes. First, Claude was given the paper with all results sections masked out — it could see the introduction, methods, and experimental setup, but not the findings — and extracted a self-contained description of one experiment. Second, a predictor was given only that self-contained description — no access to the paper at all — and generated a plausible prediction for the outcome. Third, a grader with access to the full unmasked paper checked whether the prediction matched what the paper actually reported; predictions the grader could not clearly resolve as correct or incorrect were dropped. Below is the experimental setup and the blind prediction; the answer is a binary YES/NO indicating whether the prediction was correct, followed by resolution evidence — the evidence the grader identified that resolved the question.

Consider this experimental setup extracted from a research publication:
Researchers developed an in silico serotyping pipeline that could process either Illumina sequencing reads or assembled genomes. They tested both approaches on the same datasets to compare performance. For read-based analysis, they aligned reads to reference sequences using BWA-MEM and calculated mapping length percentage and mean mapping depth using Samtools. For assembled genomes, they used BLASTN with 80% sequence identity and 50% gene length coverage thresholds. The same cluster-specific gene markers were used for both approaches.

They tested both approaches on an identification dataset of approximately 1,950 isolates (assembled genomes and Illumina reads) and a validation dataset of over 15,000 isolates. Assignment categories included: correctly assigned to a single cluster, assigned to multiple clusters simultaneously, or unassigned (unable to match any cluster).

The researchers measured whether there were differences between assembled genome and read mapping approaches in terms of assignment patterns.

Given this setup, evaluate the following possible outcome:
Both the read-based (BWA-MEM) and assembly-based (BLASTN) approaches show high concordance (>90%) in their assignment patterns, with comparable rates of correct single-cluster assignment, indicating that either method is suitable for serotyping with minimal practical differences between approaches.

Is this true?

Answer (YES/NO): YES